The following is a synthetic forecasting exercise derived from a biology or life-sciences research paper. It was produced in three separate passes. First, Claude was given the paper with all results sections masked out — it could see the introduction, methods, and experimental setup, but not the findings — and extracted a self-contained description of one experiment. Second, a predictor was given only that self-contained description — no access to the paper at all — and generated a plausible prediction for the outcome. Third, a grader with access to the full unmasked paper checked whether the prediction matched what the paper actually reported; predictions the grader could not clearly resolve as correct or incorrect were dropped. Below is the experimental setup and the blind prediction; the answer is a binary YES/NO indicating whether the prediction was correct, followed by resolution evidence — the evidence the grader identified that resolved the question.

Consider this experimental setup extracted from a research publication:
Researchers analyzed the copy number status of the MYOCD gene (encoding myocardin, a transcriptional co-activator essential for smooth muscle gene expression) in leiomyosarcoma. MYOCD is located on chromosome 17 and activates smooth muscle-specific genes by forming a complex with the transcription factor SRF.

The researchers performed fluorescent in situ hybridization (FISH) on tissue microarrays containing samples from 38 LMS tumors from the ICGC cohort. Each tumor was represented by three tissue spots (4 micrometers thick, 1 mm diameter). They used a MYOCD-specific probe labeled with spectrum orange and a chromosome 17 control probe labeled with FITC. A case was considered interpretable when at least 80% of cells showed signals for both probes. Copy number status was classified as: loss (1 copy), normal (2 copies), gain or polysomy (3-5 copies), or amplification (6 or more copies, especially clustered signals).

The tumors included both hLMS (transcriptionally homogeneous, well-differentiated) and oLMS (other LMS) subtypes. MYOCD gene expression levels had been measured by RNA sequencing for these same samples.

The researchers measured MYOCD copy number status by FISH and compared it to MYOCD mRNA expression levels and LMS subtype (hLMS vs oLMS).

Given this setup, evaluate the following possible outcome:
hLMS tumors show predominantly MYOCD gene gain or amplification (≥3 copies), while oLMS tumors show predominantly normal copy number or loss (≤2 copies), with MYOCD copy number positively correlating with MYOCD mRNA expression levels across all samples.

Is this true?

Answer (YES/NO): NO